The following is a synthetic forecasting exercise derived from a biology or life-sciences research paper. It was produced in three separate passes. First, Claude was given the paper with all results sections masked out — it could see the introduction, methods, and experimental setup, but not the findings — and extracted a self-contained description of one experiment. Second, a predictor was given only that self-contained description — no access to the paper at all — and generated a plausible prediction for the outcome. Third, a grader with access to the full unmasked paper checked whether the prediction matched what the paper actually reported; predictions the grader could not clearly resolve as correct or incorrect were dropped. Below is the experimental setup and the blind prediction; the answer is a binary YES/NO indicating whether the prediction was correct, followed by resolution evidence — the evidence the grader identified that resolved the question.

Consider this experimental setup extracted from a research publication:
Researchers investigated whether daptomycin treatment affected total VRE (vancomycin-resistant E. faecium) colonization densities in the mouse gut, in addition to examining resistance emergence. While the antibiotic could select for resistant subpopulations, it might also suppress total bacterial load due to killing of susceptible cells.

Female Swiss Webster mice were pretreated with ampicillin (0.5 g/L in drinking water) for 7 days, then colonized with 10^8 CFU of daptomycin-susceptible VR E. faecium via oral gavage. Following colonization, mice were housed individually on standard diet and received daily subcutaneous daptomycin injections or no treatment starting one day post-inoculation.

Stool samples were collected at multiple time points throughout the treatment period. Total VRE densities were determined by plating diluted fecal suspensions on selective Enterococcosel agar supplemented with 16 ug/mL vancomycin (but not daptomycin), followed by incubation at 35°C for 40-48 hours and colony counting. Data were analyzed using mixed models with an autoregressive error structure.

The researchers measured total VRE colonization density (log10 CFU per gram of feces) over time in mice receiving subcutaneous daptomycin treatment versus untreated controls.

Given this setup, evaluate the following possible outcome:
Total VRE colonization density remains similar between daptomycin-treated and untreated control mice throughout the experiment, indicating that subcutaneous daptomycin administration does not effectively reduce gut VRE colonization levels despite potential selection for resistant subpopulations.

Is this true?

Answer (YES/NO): YES